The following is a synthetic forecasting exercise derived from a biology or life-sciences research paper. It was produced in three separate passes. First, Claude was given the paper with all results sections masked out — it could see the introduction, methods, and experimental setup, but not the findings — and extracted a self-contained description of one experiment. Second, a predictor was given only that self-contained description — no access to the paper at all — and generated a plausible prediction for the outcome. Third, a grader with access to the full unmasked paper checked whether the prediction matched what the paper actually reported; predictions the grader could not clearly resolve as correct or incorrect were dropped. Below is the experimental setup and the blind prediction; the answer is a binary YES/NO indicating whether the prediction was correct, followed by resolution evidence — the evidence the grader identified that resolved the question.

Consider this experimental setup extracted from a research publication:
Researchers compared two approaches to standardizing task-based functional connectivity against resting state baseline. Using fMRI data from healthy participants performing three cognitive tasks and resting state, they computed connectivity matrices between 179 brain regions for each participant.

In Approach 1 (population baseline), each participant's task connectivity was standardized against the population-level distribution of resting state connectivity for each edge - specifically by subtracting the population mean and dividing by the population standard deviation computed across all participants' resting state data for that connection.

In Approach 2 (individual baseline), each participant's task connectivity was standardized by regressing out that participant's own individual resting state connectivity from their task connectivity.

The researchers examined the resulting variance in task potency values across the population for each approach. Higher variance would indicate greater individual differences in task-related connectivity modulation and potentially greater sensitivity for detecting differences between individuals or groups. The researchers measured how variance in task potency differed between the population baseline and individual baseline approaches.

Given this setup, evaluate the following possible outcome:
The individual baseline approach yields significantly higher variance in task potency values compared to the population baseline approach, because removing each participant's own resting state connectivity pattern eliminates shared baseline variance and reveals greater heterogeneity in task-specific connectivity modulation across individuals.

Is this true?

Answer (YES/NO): YES